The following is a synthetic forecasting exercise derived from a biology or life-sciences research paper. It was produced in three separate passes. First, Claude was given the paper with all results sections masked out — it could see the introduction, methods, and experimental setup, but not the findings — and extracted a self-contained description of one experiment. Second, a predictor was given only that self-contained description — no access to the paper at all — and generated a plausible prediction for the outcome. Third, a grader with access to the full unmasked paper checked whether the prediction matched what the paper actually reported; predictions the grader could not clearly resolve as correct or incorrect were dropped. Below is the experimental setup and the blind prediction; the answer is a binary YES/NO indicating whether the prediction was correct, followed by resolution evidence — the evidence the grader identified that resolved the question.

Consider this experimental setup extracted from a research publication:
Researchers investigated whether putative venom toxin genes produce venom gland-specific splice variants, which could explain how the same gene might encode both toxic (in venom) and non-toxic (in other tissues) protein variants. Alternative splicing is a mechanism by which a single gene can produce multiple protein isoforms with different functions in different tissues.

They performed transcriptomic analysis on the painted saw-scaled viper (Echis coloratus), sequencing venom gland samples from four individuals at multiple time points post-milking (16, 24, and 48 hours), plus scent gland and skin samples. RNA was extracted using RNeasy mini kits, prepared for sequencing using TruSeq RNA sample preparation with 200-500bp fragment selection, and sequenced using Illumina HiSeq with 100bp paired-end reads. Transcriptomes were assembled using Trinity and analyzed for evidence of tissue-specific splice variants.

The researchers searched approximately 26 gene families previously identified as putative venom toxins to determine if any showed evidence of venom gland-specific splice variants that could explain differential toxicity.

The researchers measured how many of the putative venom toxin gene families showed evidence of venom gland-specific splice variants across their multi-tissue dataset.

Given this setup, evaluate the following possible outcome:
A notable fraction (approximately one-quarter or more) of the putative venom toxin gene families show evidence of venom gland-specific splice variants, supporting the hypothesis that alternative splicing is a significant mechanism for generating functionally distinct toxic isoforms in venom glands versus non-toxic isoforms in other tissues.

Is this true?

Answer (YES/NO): NO